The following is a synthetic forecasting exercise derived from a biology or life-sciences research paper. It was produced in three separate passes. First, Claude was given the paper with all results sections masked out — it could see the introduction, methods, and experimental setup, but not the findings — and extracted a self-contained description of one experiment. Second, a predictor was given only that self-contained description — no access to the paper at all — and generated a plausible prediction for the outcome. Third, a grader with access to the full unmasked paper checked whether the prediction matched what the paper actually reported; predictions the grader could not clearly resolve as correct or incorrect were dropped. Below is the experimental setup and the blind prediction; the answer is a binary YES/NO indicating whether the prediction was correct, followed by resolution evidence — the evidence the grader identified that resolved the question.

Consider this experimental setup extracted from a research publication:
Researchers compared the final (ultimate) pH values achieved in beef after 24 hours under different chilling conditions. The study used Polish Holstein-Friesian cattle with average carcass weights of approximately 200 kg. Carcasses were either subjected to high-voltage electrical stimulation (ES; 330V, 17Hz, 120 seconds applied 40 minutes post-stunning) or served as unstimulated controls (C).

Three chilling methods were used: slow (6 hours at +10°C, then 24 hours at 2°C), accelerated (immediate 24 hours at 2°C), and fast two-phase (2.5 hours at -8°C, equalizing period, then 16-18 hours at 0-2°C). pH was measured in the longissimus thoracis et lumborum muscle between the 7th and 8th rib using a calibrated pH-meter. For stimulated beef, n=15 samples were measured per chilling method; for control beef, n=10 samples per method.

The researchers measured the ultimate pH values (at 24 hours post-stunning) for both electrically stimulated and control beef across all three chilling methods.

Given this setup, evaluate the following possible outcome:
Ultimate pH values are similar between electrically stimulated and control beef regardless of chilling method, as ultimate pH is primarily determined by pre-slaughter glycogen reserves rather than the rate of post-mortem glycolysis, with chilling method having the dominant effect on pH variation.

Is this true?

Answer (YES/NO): YES